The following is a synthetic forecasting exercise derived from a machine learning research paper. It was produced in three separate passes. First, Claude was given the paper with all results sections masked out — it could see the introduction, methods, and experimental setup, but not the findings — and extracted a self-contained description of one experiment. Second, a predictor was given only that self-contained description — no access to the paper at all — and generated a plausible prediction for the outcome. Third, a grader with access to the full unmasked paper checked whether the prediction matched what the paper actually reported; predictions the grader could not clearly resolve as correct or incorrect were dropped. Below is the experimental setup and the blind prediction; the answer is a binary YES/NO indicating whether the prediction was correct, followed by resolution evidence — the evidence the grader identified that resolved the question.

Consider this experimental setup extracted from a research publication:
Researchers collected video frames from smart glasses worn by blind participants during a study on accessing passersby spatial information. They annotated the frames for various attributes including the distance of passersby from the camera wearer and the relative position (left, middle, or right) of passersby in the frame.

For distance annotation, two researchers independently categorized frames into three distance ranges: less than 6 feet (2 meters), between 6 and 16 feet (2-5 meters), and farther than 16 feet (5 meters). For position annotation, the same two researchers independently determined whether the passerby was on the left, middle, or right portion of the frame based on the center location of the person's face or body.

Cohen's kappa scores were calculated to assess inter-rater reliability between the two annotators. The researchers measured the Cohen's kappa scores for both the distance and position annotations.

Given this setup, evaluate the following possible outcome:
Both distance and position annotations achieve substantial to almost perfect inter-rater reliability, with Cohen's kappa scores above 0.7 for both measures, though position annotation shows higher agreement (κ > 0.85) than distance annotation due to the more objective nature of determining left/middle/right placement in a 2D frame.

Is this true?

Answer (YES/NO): YES